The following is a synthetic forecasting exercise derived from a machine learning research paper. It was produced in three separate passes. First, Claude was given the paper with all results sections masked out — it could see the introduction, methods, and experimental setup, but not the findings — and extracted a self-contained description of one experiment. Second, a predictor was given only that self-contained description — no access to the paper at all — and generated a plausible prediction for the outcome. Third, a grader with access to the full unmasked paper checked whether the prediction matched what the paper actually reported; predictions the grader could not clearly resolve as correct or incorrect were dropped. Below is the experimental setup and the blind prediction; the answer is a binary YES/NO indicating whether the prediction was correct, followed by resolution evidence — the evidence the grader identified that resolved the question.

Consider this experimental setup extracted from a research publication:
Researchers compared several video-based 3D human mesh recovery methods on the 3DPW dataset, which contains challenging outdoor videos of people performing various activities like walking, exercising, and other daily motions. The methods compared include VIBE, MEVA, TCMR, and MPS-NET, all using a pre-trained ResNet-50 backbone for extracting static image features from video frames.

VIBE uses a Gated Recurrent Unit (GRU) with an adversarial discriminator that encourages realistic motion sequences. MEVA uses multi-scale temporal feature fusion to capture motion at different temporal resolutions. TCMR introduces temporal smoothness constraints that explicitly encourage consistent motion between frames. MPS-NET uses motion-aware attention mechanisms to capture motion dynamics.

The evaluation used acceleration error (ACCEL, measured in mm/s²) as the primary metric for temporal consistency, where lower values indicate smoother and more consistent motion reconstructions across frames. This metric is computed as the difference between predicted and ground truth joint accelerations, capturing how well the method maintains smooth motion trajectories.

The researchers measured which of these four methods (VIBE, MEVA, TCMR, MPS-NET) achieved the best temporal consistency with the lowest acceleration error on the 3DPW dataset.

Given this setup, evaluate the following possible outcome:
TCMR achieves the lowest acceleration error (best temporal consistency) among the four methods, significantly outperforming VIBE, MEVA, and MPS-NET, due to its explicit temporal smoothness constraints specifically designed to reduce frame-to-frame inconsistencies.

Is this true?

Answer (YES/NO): NO